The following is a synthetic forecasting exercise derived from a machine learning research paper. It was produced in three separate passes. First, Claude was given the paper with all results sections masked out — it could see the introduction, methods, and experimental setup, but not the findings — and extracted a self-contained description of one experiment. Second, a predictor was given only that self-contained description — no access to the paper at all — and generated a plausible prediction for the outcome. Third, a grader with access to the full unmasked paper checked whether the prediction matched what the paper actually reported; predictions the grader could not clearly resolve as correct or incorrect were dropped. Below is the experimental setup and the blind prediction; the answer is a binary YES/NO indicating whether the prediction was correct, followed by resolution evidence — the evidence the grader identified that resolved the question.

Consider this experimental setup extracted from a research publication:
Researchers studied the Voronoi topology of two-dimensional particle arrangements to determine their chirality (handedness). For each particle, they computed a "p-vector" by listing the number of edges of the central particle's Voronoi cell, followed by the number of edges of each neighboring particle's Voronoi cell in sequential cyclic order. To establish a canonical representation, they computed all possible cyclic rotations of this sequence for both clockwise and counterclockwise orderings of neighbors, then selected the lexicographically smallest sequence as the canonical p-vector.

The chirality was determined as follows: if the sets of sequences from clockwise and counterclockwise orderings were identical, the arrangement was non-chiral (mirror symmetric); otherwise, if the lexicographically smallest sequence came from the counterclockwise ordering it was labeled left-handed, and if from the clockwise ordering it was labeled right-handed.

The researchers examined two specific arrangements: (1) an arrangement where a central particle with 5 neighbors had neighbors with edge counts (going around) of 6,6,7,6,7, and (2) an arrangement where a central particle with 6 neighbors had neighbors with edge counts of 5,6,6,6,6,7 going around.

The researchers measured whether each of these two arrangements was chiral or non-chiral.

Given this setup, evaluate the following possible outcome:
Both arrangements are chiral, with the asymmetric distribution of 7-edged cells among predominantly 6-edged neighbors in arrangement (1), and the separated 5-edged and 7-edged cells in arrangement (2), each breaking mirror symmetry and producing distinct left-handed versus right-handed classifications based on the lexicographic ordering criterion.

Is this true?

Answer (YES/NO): NO